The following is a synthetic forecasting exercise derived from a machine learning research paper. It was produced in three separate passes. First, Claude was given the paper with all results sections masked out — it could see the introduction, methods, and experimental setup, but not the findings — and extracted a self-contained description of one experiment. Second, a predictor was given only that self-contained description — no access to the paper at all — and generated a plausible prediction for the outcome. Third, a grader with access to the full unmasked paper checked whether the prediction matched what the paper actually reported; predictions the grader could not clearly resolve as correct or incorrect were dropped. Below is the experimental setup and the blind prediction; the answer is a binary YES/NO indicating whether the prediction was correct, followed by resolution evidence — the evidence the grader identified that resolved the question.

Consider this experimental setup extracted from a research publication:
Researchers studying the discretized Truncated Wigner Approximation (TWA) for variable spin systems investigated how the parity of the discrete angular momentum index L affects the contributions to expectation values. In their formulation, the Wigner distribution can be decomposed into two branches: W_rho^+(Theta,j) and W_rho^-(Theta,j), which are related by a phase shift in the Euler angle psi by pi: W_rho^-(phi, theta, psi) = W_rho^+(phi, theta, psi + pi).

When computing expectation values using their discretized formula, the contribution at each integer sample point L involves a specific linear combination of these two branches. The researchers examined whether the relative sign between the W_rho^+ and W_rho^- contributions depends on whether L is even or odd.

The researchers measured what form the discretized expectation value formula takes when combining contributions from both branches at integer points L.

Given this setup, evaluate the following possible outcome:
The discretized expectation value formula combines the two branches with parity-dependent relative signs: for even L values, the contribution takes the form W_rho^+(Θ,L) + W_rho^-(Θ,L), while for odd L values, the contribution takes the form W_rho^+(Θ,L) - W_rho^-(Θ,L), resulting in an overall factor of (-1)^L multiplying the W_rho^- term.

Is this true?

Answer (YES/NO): YES